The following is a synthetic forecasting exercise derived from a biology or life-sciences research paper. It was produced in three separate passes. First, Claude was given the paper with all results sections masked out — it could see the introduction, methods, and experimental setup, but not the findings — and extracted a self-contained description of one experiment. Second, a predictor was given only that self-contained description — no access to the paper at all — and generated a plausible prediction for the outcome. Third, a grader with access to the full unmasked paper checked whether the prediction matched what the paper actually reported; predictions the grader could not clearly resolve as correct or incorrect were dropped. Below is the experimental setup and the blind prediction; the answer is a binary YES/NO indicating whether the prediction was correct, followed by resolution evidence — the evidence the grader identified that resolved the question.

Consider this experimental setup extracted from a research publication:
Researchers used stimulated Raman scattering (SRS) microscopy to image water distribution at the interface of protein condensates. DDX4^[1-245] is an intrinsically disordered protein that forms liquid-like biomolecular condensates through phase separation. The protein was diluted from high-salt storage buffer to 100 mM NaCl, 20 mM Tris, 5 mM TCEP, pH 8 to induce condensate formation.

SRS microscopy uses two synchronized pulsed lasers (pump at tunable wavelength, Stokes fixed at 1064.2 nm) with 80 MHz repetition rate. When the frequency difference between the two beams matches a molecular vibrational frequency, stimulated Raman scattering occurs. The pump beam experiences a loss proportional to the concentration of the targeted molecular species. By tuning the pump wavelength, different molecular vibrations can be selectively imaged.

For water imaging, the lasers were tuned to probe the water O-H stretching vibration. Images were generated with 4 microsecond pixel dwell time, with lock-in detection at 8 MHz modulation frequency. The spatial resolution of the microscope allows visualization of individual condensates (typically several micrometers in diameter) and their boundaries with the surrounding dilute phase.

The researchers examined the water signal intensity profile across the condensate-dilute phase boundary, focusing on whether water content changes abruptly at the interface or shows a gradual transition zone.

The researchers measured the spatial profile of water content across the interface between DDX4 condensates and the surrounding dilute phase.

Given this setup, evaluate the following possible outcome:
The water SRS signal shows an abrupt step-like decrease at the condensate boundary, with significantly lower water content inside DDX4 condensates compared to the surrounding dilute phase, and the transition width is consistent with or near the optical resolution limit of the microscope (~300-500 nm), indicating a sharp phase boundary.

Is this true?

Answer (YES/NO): NO